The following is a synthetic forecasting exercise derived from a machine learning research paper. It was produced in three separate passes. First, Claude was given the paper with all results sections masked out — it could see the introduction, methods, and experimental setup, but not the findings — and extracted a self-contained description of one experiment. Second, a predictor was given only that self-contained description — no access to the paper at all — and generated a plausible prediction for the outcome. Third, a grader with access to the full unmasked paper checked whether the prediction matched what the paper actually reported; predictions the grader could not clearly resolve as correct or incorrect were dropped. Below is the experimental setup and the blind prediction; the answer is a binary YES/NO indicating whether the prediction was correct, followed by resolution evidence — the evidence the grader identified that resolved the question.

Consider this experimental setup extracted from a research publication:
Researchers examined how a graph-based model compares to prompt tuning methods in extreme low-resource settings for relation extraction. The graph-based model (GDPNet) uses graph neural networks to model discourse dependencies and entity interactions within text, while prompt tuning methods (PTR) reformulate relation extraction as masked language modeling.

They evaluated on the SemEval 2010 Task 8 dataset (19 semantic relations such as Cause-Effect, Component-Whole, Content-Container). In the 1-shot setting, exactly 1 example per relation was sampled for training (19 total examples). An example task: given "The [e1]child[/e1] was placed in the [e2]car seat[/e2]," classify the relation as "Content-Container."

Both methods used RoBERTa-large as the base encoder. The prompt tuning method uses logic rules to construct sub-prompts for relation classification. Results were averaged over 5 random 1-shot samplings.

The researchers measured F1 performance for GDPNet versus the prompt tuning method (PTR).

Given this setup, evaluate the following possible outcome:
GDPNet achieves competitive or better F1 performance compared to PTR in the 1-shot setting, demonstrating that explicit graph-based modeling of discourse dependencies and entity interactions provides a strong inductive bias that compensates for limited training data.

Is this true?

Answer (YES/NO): NO